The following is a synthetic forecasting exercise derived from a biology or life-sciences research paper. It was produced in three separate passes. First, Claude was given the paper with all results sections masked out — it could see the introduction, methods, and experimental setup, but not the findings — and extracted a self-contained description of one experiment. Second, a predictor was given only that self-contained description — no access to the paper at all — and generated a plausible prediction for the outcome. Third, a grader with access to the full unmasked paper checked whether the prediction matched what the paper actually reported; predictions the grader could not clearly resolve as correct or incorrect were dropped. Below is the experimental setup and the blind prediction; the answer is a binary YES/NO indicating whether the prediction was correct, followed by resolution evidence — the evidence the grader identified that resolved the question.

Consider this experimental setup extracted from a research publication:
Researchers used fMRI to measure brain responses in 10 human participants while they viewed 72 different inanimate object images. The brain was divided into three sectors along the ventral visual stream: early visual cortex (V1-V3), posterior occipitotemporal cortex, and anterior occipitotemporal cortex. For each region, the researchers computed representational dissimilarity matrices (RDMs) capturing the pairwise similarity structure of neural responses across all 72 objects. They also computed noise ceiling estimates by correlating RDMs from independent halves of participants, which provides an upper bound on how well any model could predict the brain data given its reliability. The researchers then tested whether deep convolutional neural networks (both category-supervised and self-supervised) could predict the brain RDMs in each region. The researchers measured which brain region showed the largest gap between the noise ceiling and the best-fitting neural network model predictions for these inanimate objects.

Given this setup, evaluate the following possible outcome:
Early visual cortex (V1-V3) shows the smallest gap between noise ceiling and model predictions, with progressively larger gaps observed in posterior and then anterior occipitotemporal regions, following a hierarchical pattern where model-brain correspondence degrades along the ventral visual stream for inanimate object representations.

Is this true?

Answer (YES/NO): YES